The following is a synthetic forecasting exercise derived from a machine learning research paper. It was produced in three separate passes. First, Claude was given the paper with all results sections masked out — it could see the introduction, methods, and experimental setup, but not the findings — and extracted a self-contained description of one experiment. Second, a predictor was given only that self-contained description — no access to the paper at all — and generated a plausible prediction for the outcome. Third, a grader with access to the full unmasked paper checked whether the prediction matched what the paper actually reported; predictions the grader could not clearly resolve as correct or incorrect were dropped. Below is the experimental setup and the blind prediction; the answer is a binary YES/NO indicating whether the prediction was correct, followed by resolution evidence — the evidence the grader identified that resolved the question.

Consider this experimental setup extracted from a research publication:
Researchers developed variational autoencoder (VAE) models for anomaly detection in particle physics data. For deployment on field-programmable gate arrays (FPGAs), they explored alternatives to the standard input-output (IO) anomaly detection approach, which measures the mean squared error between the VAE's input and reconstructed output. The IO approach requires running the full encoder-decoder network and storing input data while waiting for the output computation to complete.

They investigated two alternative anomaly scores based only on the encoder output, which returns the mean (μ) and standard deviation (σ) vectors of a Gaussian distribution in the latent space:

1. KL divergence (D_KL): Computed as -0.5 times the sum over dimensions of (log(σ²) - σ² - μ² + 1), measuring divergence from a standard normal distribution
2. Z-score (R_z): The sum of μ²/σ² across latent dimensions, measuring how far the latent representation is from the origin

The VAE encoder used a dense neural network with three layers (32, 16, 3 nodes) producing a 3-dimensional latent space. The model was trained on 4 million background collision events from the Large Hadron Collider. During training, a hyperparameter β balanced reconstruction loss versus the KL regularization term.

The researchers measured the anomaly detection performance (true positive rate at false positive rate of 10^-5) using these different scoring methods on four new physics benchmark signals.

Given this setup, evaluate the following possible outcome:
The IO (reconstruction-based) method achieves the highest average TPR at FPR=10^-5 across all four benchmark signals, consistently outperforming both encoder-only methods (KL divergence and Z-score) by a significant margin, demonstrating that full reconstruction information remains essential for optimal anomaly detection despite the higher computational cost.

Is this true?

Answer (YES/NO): NO